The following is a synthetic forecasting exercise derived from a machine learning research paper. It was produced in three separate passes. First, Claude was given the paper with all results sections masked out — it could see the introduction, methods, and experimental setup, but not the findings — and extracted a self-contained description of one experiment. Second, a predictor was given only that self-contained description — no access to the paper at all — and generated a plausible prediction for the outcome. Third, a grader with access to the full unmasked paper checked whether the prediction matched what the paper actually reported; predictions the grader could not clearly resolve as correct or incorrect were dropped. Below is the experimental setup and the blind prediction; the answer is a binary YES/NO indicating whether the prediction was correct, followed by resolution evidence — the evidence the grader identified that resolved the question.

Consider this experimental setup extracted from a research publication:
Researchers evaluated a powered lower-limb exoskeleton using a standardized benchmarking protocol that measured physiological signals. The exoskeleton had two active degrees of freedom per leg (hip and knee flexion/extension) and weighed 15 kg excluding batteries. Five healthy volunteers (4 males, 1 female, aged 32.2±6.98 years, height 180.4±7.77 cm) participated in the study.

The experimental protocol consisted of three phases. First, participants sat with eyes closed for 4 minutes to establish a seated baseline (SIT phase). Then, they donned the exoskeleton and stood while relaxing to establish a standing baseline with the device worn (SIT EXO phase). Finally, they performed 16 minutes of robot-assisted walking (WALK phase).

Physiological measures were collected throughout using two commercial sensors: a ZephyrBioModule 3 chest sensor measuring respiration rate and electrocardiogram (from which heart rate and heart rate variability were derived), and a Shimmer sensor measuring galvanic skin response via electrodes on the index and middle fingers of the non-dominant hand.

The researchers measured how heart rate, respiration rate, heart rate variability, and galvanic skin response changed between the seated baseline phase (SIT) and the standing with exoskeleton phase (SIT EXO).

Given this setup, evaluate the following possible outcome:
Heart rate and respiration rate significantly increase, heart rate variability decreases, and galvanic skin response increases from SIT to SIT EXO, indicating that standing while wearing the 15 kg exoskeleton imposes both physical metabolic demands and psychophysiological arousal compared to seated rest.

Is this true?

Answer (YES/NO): NO